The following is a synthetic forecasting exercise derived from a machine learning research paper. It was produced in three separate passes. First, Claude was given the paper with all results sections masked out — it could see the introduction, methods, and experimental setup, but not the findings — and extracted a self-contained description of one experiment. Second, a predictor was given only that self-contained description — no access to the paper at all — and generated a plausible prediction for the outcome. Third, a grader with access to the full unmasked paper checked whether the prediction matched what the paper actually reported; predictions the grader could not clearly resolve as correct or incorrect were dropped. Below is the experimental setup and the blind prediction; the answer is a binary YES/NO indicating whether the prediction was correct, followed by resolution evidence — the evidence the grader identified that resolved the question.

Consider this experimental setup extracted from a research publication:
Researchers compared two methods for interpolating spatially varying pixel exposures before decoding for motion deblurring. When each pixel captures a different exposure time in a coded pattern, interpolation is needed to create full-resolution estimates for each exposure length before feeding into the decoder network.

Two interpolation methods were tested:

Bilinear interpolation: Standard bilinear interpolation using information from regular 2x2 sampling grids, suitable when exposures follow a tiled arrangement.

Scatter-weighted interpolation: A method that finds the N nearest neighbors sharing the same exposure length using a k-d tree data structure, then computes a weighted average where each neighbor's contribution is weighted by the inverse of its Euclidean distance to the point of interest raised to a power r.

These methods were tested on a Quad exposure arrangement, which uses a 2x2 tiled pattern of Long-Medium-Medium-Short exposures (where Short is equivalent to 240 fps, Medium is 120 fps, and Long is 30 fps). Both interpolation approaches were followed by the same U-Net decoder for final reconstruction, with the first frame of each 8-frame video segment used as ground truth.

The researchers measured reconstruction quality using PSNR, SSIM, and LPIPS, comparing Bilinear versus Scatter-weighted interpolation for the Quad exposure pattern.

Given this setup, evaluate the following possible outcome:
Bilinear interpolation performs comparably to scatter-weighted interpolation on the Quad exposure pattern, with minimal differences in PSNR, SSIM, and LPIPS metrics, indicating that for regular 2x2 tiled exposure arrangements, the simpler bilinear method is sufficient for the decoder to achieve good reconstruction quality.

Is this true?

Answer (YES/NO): NO